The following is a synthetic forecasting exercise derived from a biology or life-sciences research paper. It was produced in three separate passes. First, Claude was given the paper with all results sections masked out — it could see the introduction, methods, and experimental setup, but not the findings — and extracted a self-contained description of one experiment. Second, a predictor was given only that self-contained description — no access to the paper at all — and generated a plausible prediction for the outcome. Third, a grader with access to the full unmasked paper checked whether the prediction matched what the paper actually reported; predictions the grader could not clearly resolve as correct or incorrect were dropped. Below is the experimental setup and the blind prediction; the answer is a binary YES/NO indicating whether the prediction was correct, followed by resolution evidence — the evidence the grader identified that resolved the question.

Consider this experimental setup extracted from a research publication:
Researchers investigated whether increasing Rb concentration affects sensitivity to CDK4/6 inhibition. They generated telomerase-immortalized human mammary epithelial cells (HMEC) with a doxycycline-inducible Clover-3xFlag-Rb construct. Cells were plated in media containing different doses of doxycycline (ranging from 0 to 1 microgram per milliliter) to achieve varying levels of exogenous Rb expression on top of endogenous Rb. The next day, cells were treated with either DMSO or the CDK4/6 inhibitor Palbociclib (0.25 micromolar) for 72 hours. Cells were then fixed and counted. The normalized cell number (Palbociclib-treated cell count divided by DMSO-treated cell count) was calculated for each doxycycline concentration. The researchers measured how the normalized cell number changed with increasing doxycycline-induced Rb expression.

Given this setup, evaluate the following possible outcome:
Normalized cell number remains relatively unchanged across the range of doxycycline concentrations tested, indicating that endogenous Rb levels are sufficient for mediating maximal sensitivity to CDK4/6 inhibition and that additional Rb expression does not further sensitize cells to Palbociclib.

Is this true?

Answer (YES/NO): NO